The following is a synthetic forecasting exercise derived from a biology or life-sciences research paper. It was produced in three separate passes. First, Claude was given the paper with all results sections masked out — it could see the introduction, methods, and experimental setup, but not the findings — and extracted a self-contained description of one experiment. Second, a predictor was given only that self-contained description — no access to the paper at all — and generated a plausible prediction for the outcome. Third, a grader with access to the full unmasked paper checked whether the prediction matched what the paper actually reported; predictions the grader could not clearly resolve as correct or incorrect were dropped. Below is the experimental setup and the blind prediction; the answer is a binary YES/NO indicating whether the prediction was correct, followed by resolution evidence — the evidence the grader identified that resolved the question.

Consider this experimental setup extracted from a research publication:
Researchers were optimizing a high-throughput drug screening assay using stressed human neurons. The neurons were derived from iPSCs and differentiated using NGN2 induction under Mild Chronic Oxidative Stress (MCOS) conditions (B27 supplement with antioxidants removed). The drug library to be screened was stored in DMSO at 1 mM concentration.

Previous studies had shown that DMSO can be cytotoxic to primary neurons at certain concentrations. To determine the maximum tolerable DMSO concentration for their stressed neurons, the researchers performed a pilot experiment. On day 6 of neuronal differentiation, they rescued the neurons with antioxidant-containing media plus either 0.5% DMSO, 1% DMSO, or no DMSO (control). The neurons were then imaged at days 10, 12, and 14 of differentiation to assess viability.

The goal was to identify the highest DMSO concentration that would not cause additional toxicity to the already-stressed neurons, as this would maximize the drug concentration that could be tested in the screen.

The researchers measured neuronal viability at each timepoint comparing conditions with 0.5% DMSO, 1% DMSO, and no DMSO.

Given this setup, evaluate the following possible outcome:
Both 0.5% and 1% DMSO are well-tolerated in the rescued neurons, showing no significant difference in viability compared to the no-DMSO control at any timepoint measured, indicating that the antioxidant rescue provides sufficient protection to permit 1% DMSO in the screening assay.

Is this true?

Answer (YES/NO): NO